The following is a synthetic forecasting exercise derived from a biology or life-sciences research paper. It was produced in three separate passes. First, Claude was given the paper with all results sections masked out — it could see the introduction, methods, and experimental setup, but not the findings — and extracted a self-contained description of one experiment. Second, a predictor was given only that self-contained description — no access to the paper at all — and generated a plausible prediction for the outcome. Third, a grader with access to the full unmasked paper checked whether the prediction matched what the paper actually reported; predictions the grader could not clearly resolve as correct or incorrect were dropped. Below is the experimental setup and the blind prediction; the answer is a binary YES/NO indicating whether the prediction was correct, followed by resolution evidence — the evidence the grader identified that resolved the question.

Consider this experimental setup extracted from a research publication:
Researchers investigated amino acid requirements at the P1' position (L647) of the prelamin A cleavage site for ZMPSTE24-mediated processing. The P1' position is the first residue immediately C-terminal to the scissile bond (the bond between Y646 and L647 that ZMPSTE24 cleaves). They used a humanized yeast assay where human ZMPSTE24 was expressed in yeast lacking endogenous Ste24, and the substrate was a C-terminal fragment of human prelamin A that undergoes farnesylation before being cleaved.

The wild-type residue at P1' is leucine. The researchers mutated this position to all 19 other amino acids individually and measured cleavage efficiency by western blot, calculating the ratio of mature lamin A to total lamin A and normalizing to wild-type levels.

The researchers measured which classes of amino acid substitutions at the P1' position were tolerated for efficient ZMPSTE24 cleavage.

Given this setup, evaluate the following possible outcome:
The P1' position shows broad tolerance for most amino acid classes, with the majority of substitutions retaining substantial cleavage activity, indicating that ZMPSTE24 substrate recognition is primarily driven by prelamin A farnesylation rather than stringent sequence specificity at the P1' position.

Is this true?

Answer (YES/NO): NO